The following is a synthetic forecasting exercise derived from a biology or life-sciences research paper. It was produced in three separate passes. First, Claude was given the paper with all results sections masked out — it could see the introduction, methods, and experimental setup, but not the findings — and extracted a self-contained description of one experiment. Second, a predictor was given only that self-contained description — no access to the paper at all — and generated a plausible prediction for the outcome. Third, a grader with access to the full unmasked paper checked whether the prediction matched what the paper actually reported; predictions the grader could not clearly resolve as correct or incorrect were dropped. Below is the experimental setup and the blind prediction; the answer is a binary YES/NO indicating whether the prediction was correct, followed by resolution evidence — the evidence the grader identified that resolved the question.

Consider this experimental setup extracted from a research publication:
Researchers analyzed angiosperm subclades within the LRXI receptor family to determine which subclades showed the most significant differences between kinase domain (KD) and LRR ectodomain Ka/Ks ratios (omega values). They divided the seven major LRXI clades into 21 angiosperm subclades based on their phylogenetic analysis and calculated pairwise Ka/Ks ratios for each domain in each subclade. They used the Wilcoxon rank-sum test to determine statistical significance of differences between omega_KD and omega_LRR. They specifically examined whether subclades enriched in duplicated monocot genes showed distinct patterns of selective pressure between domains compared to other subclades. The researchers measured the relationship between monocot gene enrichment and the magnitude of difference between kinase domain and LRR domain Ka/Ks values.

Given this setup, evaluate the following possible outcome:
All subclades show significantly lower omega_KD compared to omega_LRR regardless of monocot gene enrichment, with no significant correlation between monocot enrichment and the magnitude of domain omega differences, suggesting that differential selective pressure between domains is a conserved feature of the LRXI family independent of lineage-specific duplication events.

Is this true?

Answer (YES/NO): NO